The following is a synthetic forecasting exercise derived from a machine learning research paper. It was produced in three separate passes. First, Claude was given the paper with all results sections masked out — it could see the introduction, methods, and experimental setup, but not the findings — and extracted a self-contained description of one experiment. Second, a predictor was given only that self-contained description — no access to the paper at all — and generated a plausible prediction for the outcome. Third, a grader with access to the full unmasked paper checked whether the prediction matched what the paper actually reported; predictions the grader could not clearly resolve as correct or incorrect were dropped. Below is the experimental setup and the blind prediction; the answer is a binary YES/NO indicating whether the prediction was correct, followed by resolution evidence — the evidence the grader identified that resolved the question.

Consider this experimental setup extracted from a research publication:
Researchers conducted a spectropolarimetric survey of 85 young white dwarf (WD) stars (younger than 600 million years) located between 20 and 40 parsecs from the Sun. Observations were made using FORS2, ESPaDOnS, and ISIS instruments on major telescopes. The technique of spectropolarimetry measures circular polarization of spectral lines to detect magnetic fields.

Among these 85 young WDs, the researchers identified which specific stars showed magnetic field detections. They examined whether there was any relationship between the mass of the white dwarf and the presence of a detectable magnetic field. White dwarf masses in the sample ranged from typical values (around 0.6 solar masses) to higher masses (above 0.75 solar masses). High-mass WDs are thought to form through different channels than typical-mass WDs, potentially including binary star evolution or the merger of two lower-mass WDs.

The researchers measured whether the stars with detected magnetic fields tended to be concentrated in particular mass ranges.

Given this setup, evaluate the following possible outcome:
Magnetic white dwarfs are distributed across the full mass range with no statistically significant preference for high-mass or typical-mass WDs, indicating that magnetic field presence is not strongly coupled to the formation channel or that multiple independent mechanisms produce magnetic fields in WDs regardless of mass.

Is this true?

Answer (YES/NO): NO